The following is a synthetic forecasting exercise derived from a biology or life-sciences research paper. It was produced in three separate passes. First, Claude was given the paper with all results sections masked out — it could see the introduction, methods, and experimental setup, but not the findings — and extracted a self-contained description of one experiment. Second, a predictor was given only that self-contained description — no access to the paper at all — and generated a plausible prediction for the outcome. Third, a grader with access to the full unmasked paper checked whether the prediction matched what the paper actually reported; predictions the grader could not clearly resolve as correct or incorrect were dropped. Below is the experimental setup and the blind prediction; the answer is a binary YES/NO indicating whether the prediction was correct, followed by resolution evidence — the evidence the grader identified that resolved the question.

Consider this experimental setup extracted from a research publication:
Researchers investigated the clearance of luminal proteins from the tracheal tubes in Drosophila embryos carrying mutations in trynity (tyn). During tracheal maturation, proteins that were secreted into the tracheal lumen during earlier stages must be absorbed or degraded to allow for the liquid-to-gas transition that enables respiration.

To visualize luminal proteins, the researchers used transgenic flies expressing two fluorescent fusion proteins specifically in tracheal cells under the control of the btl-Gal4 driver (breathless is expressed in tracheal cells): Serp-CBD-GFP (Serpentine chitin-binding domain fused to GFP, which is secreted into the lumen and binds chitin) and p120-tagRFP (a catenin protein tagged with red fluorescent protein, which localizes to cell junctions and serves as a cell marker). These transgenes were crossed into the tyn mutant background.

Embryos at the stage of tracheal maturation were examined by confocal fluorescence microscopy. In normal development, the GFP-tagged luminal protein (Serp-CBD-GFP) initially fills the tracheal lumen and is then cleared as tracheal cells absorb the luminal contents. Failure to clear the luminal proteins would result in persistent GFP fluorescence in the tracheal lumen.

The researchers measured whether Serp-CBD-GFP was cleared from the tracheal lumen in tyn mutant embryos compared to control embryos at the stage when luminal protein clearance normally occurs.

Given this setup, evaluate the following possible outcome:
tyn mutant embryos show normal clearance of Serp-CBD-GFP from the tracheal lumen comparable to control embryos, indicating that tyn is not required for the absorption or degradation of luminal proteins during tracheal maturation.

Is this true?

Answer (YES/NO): NO